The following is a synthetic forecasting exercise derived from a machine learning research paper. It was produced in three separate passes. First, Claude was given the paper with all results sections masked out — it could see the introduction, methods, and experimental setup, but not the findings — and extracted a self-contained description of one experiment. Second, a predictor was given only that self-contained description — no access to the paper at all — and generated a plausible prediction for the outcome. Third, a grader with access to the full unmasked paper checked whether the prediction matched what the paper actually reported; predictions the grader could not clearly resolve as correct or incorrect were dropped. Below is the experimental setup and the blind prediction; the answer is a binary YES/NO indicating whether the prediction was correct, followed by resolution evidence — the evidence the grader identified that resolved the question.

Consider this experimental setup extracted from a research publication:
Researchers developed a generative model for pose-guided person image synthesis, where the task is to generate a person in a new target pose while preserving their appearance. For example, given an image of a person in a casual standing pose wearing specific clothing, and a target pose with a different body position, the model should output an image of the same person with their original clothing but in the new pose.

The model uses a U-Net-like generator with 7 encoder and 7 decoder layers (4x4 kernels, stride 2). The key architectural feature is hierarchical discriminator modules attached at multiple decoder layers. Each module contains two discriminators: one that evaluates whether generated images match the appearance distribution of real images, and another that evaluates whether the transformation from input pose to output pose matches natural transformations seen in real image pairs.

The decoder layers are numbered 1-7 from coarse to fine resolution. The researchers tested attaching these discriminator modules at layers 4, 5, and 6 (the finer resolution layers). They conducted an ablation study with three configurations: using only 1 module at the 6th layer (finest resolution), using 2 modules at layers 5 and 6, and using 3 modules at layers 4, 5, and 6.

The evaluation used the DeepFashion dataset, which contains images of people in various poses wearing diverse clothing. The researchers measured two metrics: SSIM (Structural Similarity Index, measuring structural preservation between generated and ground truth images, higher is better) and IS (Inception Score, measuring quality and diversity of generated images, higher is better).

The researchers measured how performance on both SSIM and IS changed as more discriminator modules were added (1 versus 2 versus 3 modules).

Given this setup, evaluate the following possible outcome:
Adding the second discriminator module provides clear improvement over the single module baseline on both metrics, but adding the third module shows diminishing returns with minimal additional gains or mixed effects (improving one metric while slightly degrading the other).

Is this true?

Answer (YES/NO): NO